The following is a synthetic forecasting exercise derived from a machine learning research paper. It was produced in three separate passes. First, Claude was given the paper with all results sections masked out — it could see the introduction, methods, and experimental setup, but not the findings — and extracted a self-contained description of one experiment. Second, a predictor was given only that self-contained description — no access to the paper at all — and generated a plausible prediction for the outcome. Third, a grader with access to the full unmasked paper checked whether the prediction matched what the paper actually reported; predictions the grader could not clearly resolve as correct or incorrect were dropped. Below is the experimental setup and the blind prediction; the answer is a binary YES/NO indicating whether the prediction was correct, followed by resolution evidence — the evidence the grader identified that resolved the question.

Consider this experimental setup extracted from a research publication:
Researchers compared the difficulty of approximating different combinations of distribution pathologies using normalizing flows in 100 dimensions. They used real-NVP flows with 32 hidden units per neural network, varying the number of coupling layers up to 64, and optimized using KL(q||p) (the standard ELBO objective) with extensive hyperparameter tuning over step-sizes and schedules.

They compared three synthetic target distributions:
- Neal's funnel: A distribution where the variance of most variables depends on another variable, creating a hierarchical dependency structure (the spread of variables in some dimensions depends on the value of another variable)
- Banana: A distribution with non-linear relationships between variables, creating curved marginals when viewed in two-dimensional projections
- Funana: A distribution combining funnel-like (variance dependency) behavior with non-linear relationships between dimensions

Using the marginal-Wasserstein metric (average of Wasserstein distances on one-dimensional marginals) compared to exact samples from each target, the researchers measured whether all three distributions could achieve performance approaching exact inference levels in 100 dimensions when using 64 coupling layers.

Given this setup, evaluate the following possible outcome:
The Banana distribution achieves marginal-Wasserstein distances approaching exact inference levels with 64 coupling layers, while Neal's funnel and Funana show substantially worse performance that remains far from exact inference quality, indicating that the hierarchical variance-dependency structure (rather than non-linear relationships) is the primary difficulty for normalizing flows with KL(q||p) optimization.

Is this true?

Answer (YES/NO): NO